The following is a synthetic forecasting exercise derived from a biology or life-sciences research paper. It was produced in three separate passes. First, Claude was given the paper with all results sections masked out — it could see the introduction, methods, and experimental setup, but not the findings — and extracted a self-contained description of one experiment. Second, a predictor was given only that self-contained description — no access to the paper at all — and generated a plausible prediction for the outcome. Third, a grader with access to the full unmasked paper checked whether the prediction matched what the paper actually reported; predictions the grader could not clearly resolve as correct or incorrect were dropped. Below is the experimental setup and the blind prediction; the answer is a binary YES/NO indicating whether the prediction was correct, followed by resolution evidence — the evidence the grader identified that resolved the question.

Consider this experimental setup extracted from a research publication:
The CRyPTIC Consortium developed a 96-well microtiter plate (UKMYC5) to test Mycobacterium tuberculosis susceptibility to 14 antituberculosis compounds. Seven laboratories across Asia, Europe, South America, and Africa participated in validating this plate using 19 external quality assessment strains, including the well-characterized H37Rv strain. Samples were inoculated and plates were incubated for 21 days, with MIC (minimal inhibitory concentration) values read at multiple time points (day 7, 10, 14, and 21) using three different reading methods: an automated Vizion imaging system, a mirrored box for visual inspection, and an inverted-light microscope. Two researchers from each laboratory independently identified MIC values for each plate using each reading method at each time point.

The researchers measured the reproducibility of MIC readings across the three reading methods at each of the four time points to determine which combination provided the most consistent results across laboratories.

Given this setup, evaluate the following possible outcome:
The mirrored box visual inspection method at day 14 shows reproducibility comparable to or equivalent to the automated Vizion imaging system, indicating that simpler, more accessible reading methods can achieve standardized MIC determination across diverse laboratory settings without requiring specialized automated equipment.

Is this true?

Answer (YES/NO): NO